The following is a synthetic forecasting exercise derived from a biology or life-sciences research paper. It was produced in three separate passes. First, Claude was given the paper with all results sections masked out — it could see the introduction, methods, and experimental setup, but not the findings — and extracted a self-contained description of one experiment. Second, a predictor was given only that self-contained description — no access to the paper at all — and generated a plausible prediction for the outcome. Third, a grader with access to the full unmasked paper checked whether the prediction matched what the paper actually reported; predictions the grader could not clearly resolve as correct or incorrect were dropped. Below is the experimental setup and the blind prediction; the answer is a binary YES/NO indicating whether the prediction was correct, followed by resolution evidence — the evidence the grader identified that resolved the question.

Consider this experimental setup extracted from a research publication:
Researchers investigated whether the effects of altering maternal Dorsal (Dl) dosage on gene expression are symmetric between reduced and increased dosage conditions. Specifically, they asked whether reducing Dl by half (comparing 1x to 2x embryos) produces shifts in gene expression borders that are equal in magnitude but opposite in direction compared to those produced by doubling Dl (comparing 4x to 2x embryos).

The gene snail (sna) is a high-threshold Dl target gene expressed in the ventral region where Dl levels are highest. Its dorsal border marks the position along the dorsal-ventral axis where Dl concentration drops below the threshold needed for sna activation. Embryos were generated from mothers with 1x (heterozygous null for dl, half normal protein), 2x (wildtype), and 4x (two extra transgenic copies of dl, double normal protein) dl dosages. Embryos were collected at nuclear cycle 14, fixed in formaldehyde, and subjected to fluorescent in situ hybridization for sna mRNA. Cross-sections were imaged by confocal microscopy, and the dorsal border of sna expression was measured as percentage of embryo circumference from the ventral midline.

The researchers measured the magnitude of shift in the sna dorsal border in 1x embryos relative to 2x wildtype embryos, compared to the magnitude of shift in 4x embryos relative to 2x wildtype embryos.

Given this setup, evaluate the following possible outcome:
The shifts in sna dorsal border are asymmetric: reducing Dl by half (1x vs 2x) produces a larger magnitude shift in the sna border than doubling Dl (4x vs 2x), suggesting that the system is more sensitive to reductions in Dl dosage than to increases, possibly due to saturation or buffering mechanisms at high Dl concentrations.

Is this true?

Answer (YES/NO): YES